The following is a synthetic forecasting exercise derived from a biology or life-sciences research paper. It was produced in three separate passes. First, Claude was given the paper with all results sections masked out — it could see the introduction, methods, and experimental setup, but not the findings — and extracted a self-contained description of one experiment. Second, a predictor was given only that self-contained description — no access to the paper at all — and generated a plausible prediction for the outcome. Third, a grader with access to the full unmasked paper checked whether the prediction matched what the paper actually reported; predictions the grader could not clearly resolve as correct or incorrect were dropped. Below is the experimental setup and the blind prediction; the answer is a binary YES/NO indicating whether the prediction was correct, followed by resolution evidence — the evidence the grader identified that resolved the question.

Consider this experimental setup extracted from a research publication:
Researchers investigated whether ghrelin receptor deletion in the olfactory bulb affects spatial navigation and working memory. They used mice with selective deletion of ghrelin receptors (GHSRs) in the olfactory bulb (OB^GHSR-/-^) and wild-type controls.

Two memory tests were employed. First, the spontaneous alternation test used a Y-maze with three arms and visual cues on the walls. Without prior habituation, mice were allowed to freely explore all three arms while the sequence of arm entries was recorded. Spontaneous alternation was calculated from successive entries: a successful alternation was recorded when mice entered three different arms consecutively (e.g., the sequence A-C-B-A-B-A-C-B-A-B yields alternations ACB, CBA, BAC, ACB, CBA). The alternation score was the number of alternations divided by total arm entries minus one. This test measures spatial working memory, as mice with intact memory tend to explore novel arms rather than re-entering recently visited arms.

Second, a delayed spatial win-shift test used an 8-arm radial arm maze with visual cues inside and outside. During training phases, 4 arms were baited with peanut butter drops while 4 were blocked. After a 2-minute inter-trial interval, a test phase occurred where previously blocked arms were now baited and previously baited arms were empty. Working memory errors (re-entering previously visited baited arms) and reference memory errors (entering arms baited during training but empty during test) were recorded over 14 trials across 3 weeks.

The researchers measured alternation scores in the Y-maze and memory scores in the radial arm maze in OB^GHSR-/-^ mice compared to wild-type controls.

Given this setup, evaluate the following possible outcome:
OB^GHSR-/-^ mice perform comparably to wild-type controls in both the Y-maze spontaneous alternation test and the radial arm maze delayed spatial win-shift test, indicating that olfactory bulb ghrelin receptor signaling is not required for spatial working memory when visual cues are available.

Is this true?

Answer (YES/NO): YES